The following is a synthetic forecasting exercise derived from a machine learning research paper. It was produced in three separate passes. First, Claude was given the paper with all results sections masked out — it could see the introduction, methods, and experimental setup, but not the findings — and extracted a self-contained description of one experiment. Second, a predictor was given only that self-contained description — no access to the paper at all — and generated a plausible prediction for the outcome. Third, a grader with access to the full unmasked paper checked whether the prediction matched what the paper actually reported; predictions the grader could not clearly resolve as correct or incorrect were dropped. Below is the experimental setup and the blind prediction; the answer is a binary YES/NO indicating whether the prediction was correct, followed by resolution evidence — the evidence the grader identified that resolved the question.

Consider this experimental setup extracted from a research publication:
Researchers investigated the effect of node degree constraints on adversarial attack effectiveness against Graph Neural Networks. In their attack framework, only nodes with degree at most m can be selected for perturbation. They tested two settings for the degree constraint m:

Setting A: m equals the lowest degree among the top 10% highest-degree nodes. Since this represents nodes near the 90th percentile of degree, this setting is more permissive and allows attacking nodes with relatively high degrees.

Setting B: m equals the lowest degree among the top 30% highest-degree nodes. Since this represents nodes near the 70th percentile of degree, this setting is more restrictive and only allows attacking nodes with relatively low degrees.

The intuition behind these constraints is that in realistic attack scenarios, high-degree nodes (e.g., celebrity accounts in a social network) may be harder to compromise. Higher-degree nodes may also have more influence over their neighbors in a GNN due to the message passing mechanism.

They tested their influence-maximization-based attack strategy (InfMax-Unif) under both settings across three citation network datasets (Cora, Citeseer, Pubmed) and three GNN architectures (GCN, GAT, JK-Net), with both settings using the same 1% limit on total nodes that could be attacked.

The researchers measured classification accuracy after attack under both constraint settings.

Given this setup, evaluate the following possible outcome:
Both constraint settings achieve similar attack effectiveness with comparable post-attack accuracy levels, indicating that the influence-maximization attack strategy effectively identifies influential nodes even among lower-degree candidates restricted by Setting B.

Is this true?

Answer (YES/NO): NO